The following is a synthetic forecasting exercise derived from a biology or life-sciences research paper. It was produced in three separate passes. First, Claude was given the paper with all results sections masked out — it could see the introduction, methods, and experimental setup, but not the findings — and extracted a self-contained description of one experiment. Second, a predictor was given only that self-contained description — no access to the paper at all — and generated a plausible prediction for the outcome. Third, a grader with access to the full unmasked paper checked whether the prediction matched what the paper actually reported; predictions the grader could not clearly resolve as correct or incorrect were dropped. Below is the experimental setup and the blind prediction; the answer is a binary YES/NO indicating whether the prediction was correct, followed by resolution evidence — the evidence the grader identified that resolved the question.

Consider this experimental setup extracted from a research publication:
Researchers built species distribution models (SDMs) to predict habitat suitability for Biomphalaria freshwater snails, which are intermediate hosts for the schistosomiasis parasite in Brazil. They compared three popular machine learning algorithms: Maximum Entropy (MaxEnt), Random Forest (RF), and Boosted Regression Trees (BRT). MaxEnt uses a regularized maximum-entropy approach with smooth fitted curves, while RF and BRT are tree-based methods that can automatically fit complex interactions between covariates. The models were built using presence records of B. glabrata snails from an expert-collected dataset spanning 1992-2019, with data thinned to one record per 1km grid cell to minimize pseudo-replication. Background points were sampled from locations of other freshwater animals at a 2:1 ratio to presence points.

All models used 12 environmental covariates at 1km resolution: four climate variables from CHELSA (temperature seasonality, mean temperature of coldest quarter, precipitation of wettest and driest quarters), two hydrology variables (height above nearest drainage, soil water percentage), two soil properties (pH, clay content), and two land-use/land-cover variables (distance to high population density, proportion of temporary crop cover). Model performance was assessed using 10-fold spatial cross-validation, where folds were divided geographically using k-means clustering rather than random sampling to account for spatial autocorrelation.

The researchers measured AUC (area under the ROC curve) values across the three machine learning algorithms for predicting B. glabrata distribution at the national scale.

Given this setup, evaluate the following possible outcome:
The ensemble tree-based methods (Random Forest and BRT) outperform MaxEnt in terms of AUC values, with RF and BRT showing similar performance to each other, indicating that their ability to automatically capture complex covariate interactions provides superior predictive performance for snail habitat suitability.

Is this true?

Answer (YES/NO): NO